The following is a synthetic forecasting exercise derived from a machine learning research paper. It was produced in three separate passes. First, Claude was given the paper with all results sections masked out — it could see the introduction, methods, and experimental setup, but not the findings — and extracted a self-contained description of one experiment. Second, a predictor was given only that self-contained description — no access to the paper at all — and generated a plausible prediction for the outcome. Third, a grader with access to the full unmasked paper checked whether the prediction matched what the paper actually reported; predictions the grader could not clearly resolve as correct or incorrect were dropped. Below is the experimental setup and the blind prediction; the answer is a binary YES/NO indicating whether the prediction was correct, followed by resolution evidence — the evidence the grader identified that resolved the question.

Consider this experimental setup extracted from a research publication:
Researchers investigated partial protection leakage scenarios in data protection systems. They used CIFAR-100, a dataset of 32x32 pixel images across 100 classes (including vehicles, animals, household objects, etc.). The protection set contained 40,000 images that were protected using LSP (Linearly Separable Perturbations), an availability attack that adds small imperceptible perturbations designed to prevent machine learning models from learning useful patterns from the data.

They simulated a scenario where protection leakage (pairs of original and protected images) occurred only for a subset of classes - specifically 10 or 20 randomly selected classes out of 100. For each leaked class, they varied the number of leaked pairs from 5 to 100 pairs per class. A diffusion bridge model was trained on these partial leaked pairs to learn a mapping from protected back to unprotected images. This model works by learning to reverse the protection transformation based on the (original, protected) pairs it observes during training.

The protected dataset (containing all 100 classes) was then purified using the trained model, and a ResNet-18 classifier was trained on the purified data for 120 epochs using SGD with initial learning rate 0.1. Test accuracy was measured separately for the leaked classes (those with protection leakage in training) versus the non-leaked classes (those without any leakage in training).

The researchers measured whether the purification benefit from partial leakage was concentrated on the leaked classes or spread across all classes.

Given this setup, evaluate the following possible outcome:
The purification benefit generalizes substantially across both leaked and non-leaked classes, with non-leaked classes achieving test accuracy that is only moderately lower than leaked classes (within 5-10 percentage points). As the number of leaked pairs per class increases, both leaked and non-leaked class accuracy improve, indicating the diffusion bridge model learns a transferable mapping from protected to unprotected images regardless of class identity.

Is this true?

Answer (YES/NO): NO